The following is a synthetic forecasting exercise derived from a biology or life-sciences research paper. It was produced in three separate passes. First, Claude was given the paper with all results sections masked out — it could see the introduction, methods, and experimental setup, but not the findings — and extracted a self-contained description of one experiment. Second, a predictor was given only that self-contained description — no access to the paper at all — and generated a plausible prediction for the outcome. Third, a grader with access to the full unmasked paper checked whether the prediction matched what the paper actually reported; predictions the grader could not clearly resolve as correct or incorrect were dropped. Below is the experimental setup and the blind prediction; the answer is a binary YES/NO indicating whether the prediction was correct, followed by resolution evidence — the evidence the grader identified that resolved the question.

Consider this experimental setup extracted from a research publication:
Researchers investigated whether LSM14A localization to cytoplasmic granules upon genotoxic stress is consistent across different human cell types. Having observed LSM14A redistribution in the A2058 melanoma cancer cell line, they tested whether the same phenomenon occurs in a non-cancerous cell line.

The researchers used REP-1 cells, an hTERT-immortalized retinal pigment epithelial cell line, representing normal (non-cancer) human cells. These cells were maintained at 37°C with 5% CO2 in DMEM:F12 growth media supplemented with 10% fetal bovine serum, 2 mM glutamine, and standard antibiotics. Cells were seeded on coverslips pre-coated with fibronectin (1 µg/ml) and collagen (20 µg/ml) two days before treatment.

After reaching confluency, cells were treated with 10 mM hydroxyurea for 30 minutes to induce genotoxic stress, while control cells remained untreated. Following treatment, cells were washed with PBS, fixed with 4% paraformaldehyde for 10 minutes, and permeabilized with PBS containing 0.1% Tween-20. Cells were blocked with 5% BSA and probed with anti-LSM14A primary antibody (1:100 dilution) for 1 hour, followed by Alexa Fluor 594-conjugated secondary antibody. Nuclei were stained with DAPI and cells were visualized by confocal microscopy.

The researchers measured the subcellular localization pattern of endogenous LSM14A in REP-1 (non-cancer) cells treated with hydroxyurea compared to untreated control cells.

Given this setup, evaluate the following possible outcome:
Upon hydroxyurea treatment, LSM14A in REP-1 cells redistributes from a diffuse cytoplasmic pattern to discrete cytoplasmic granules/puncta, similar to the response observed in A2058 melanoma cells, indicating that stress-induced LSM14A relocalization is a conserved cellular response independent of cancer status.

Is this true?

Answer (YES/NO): YES